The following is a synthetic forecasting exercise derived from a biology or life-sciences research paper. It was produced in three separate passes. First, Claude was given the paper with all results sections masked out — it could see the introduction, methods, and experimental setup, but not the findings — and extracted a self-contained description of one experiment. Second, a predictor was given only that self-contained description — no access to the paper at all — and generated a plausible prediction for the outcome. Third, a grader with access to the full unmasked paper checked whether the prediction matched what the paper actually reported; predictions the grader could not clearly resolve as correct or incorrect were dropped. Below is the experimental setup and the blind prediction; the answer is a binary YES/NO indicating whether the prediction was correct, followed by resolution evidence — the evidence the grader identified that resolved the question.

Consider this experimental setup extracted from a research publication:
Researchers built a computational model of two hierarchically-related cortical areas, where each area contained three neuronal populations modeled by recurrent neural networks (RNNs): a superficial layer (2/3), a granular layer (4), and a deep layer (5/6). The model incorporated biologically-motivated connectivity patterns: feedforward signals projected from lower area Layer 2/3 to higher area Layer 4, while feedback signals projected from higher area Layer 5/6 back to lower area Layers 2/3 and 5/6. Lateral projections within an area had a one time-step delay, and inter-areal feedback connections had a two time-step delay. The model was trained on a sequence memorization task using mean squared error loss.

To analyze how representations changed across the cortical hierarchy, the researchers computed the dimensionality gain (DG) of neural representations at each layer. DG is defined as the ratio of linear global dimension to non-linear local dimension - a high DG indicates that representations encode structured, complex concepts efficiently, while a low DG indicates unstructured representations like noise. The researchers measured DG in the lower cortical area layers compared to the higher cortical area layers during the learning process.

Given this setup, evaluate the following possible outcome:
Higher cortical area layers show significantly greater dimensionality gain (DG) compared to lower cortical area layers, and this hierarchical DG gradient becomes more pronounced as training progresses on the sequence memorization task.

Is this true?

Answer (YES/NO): YES